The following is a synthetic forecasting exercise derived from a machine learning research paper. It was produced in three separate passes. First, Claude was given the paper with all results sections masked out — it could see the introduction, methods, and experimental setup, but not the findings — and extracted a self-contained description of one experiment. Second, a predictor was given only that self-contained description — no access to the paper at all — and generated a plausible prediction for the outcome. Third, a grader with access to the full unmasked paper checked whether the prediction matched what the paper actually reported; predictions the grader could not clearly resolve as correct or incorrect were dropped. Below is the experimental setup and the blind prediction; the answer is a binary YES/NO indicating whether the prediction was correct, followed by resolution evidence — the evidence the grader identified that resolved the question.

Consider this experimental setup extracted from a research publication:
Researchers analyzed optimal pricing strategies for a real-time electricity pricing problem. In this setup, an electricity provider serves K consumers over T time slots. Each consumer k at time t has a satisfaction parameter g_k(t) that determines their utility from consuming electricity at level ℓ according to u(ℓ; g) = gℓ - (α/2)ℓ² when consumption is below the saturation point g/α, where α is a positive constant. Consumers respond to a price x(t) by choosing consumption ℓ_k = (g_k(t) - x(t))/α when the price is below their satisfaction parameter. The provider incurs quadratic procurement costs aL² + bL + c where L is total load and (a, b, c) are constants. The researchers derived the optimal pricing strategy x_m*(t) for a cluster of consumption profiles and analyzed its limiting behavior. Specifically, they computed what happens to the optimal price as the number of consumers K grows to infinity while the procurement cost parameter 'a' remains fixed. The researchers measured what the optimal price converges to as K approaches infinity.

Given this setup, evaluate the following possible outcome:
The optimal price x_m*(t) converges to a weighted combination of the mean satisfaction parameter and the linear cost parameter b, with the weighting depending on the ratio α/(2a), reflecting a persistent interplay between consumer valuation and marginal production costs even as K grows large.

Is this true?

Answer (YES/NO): NO